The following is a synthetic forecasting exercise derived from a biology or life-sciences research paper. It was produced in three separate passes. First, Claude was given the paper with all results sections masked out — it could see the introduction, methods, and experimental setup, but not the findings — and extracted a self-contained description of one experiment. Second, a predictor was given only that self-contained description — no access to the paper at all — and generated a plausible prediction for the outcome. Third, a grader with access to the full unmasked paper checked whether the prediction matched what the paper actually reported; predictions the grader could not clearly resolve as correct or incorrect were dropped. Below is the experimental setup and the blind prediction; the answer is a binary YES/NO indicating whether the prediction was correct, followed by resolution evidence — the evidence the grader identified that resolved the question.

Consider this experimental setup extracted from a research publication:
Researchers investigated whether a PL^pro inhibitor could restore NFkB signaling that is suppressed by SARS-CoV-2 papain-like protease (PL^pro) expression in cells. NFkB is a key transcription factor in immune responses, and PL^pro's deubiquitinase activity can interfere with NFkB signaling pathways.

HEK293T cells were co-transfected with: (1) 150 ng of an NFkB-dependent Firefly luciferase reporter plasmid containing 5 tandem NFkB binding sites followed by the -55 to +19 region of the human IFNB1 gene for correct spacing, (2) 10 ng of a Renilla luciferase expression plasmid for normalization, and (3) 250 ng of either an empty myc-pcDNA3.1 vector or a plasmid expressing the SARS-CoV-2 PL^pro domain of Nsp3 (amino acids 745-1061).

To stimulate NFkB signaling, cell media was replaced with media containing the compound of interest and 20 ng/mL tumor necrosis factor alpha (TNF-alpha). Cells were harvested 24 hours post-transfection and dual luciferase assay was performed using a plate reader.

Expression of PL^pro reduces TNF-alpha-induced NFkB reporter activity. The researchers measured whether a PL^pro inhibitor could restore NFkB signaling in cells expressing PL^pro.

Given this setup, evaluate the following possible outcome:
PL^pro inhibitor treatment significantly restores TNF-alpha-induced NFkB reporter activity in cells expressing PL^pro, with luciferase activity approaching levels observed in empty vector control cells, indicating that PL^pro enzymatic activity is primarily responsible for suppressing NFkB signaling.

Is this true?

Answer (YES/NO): NO